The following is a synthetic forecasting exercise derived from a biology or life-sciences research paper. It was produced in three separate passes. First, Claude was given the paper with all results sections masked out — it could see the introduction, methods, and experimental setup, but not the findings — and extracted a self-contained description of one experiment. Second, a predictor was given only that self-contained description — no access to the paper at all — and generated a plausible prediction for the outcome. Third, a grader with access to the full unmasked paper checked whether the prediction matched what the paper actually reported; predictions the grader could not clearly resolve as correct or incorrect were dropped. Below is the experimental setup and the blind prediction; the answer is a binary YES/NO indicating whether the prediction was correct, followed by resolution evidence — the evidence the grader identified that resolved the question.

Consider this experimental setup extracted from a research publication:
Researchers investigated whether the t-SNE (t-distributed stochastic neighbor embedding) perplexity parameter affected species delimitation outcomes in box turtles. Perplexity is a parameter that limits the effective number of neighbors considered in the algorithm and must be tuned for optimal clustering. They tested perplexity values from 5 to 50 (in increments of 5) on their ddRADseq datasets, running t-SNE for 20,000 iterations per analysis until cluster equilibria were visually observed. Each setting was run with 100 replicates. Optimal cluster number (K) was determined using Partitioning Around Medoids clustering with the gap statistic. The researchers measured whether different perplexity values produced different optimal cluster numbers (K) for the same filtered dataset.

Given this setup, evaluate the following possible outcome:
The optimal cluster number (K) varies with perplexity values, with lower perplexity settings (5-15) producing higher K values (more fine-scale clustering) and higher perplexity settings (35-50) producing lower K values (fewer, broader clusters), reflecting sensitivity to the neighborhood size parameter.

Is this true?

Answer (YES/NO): YES